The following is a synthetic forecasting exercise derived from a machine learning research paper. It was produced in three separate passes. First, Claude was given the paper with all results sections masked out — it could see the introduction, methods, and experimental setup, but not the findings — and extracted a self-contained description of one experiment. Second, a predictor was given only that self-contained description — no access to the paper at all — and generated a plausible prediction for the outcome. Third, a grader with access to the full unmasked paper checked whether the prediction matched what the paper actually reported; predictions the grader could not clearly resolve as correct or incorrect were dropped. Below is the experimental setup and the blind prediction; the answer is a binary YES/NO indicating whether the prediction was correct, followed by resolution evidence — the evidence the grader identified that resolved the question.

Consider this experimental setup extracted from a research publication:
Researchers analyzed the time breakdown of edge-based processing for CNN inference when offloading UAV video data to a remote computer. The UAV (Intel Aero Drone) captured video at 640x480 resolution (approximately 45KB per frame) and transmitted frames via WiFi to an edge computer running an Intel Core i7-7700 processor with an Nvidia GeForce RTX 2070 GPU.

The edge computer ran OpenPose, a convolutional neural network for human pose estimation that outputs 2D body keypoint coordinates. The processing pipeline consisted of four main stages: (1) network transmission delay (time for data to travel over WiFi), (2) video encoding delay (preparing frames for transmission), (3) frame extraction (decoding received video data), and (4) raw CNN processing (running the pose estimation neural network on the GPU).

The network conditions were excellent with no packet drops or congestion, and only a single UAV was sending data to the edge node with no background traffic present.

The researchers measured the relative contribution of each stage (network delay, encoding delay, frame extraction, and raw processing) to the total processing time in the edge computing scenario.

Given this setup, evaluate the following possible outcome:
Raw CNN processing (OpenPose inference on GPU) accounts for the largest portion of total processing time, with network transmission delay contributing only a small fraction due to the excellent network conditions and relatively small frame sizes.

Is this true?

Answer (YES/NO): NO